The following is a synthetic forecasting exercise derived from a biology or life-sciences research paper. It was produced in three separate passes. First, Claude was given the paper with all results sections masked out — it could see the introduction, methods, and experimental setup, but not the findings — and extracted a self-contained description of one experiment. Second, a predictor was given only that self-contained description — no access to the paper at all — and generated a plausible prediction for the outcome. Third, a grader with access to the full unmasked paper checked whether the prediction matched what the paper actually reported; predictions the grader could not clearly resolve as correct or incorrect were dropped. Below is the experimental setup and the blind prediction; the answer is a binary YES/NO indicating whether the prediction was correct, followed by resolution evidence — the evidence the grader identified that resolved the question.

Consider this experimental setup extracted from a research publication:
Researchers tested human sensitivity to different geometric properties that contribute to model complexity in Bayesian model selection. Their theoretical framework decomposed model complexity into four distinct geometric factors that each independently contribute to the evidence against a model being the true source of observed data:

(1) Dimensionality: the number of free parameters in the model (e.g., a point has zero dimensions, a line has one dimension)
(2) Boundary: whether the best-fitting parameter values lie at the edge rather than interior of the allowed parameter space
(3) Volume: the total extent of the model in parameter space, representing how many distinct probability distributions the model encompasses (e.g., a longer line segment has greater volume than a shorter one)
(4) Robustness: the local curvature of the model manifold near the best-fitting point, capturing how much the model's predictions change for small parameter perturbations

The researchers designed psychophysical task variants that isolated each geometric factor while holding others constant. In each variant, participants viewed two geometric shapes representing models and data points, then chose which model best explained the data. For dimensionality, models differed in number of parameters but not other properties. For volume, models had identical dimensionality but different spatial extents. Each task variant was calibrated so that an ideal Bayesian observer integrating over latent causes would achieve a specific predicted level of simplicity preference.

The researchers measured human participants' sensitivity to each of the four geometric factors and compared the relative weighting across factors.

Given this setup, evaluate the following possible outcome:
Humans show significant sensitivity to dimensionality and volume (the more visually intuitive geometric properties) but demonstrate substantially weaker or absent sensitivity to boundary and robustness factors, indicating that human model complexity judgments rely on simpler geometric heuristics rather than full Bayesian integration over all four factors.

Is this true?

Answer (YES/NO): NO